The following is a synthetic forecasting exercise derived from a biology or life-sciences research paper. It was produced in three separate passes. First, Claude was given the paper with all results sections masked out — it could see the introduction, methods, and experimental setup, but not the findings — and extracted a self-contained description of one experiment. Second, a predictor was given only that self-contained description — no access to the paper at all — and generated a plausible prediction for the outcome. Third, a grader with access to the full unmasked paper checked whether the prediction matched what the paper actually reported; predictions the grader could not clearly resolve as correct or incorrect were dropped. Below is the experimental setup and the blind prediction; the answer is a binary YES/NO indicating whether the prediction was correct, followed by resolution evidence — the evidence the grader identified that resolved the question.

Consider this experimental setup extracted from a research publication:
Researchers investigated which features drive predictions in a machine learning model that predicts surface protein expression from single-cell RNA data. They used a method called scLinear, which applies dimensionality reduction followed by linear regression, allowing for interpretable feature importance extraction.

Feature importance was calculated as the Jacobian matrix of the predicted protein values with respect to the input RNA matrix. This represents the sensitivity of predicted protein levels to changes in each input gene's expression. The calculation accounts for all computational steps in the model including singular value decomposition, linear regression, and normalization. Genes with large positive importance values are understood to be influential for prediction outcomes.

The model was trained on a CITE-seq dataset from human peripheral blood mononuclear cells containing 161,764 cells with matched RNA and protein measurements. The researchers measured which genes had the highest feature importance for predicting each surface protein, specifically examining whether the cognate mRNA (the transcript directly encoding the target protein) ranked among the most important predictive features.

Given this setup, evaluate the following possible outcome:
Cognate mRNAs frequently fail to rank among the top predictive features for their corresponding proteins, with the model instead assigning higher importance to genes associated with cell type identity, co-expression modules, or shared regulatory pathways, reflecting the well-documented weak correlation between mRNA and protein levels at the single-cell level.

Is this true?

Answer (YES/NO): NO